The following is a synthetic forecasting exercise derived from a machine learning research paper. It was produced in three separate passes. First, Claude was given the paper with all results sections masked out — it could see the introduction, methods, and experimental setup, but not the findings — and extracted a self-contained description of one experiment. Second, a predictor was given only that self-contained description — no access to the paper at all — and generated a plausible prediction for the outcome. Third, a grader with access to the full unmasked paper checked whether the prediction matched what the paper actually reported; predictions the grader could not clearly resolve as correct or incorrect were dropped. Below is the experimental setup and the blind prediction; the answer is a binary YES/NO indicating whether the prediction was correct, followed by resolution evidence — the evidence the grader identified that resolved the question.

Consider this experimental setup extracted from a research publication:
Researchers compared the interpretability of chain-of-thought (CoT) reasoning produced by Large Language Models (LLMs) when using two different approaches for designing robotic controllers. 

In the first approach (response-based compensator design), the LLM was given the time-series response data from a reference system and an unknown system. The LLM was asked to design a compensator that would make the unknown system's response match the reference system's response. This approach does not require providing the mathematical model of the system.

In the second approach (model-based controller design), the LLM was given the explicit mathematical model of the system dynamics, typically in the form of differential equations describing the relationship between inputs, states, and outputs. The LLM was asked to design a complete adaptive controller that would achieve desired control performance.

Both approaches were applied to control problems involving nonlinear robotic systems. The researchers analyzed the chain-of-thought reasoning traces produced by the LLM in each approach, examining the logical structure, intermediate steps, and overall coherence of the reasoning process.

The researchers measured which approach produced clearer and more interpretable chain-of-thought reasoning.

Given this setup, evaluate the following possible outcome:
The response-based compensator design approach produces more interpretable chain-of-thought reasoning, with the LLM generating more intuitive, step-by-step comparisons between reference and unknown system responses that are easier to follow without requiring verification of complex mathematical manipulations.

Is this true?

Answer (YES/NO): YES